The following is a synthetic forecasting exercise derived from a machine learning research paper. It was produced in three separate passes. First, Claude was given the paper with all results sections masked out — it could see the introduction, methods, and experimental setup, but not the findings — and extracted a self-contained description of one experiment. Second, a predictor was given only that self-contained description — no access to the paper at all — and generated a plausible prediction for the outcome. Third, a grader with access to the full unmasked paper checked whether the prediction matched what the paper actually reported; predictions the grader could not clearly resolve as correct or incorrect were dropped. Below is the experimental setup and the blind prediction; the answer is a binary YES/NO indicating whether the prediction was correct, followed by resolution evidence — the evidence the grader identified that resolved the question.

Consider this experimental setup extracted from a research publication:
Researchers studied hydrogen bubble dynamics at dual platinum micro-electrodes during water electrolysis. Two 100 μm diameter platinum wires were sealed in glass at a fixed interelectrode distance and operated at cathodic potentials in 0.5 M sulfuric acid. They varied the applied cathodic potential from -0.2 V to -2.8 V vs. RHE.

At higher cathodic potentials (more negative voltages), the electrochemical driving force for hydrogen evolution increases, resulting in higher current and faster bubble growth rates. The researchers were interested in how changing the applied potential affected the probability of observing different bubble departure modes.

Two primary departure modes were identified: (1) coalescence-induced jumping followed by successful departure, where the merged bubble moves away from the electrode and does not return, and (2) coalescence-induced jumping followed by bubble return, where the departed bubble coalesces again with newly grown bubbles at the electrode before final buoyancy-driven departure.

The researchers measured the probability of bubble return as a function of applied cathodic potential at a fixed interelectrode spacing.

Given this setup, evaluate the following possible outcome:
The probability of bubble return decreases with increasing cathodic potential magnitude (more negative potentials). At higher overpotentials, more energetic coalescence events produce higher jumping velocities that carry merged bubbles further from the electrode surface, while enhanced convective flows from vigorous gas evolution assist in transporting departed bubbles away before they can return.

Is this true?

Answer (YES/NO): NO